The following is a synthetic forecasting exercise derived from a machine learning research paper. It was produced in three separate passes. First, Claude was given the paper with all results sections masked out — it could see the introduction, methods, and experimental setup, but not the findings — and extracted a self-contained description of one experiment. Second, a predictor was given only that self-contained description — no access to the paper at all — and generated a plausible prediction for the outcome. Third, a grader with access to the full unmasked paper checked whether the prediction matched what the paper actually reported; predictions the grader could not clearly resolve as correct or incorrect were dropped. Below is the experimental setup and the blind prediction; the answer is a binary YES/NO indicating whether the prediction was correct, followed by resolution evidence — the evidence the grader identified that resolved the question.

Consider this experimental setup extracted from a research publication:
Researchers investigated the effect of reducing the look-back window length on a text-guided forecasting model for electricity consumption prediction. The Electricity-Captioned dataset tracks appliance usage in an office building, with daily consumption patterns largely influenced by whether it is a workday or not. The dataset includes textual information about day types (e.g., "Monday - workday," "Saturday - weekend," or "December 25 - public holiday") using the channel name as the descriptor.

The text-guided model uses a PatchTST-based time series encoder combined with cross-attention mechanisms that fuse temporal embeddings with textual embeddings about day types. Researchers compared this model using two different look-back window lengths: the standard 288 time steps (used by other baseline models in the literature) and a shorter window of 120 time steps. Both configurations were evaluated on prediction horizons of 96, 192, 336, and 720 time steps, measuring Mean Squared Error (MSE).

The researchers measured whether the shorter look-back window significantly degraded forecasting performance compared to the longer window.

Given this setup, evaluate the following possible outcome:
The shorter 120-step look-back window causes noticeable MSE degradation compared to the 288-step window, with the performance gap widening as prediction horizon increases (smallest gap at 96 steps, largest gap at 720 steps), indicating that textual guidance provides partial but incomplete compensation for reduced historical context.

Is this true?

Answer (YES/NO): NO